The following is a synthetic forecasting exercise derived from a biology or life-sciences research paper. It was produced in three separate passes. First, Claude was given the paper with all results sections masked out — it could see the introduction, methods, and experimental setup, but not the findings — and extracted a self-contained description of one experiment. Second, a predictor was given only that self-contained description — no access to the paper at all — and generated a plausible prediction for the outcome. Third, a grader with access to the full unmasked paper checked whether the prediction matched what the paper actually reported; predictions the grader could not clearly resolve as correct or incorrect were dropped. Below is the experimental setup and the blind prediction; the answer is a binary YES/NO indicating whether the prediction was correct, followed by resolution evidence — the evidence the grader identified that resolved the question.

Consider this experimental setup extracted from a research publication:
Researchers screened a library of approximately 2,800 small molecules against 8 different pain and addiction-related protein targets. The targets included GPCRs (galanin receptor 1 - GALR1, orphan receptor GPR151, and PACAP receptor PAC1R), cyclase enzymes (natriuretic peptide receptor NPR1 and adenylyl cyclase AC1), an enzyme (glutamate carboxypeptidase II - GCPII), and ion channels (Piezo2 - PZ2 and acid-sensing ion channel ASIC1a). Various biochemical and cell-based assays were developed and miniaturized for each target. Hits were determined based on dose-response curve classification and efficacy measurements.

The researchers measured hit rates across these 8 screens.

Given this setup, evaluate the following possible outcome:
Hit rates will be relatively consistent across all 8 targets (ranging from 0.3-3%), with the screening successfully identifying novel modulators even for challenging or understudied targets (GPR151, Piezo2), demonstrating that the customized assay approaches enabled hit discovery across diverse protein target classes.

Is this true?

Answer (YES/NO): NO